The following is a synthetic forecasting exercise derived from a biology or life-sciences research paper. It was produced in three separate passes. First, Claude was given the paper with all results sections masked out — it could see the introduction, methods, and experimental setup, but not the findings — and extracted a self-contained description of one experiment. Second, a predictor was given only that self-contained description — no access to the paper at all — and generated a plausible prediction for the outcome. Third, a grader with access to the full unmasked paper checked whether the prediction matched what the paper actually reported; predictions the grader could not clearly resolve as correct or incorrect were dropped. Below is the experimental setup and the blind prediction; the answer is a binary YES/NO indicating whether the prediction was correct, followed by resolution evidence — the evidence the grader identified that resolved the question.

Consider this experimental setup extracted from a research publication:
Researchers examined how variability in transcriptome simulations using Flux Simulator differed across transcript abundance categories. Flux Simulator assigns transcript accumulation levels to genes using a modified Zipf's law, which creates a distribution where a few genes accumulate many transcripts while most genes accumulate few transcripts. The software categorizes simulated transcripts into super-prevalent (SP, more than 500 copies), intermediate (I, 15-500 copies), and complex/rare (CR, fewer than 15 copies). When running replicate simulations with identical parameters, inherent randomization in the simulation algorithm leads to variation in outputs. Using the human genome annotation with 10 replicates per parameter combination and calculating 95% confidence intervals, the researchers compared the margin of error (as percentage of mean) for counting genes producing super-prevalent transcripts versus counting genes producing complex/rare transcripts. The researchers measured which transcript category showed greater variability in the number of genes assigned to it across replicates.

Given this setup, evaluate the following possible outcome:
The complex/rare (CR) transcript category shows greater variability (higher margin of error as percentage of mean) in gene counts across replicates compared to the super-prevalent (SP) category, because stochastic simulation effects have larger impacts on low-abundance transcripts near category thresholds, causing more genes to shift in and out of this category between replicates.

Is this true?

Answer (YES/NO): NO